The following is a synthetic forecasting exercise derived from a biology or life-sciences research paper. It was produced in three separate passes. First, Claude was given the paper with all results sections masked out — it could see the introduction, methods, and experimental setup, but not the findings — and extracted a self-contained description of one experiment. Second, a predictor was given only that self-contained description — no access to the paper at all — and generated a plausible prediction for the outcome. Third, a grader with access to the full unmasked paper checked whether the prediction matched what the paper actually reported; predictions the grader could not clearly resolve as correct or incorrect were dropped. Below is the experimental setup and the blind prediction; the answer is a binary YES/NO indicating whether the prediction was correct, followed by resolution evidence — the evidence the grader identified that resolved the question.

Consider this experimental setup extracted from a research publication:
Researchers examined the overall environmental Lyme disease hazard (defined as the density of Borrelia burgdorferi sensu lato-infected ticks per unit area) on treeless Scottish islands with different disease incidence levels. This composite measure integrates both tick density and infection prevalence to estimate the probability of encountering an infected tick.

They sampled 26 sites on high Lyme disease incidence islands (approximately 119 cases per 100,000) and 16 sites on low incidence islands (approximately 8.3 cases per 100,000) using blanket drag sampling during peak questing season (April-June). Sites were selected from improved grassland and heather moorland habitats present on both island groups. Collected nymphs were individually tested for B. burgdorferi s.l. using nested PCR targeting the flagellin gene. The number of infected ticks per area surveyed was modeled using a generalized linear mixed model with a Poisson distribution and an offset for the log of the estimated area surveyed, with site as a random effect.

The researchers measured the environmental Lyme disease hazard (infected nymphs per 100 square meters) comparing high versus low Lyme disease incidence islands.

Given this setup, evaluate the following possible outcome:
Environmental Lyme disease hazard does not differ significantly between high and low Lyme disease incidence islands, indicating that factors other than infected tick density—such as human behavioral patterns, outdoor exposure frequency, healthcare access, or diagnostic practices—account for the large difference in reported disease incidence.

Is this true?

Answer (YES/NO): NO